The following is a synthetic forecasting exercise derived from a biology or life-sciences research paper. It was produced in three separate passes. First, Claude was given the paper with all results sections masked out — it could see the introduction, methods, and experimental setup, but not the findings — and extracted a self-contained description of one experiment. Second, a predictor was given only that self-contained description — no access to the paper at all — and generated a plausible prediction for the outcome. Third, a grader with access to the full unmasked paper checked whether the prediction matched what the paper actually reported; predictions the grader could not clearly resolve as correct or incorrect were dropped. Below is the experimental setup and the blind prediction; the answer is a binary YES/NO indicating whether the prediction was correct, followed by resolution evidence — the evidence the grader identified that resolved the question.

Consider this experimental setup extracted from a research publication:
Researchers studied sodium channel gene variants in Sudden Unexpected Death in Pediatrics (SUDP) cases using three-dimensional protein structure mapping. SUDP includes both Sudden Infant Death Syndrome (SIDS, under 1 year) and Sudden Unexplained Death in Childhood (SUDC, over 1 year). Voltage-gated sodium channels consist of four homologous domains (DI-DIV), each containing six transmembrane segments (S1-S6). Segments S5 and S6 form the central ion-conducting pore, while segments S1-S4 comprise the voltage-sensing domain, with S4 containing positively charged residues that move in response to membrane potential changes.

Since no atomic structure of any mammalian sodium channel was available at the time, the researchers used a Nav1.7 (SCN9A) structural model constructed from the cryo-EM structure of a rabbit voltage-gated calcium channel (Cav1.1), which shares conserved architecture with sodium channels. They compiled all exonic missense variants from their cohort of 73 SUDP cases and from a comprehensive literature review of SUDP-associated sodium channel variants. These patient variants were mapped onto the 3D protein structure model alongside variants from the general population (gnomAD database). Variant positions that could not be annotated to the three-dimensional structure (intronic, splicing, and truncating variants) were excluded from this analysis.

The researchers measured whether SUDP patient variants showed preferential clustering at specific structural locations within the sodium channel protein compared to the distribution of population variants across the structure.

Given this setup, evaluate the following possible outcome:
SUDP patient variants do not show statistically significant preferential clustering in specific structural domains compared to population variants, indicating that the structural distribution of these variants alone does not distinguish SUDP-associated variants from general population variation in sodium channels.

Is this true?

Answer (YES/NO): YES